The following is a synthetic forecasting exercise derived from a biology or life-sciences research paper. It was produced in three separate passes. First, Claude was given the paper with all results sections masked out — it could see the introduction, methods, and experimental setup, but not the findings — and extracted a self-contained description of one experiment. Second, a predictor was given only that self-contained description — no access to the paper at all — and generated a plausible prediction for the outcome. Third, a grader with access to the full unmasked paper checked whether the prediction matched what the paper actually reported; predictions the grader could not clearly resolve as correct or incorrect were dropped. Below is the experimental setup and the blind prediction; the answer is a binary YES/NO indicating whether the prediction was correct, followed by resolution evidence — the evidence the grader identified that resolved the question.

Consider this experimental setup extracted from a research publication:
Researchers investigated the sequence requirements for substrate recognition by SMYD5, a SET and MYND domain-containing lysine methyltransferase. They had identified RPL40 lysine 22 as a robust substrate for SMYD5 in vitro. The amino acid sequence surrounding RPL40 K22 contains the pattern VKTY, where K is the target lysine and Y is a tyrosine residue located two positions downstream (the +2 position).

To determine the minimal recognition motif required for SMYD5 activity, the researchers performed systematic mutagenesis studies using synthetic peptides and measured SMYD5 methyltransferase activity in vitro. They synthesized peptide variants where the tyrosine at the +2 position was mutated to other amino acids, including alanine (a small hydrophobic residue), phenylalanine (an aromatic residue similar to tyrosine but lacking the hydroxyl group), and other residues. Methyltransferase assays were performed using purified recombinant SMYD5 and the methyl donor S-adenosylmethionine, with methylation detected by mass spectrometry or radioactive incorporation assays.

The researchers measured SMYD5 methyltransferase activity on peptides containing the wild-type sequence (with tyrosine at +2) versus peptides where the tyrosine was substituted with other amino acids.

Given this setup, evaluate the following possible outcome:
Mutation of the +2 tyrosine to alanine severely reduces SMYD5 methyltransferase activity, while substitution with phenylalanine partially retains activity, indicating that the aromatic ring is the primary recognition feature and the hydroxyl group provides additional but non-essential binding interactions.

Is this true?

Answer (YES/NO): YES